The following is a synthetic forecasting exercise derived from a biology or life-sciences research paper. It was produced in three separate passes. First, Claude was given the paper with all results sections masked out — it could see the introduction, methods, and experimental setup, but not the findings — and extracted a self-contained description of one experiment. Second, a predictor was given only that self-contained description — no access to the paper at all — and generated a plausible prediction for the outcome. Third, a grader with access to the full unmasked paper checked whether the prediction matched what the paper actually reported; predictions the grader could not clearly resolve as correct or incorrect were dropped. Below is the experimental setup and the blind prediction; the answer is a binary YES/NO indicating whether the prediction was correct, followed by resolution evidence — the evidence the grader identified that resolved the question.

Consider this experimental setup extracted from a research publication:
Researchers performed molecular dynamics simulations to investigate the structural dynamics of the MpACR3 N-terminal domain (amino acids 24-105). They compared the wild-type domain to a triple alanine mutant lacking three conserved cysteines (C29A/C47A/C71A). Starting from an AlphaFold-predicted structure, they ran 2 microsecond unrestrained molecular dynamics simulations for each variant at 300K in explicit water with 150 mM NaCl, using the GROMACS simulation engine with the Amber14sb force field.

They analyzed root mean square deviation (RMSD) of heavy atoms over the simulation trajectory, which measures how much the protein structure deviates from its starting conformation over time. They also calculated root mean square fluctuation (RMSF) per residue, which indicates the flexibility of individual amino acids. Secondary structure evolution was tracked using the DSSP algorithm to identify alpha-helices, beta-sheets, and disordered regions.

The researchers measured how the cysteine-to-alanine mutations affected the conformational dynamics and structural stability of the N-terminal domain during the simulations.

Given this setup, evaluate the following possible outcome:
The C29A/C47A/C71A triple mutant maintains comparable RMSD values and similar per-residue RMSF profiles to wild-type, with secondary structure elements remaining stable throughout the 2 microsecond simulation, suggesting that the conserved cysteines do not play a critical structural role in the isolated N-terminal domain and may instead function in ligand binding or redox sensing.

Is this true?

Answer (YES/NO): NO